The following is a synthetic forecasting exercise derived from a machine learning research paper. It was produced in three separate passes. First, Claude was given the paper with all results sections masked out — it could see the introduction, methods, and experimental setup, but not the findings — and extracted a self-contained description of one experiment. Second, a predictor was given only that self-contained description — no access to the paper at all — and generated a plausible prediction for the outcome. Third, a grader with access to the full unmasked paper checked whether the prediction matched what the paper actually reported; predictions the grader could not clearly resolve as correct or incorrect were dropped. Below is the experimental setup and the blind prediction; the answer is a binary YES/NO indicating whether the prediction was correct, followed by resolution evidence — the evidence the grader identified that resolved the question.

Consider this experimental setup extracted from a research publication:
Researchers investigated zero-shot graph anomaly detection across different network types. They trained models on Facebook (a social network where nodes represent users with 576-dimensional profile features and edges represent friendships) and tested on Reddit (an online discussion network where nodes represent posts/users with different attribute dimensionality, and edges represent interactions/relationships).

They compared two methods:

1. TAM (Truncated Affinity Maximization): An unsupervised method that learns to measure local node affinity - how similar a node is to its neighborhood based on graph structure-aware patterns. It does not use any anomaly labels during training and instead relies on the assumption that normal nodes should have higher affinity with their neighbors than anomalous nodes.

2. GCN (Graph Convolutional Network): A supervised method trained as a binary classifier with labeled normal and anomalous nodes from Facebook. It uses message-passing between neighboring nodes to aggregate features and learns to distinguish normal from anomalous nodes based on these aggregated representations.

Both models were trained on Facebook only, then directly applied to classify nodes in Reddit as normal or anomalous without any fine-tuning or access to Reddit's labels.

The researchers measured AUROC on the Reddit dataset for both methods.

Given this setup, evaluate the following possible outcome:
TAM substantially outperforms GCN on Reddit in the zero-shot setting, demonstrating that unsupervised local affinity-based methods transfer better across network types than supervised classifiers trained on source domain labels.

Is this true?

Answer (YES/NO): NO